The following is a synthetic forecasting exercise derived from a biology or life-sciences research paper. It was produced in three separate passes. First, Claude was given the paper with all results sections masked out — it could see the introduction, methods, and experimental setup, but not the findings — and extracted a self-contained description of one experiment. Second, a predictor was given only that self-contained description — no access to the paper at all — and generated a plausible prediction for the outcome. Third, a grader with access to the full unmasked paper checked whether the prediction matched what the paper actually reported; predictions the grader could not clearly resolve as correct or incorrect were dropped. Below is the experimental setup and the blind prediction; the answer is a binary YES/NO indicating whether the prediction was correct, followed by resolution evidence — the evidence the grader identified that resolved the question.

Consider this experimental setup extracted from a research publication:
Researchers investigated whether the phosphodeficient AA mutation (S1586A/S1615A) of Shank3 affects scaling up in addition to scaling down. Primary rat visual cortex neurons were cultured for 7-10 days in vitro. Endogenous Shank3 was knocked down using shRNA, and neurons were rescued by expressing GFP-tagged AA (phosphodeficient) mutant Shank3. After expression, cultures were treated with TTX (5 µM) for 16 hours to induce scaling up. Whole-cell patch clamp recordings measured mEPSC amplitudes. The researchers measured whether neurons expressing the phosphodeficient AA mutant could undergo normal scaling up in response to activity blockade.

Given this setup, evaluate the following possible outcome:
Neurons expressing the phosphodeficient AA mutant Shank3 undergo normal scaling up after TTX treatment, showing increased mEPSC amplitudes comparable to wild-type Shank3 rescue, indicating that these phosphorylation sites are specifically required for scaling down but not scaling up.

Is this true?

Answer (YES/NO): YES